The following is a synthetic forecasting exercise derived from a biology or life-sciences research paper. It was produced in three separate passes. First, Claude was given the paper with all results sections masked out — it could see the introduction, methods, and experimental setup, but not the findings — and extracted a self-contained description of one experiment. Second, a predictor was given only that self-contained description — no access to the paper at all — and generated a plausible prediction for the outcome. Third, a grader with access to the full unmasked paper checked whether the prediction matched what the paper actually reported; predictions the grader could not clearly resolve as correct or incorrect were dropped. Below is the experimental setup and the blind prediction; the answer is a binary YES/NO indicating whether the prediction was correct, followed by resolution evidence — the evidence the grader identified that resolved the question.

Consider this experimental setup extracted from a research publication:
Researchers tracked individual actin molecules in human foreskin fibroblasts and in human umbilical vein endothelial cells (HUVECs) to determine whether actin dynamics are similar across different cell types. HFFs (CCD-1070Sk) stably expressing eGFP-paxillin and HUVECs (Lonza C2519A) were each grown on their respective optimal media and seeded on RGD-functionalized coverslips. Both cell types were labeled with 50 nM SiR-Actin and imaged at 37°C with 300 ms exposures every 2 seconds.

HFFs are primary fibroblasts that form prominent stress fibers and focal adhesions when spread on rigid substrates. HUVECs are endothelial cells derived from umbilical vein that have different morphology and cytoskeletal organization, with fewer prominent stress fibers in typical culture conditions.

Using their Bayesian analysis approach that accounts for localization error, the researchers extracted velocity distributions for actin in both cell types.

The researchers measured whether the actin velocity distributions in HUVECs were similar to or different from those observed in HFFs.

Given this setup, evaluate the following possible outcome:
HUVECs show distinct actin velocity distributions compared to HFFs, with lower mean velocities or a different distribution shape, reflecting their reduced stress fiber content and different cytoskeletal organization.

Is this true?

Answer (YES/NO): NO